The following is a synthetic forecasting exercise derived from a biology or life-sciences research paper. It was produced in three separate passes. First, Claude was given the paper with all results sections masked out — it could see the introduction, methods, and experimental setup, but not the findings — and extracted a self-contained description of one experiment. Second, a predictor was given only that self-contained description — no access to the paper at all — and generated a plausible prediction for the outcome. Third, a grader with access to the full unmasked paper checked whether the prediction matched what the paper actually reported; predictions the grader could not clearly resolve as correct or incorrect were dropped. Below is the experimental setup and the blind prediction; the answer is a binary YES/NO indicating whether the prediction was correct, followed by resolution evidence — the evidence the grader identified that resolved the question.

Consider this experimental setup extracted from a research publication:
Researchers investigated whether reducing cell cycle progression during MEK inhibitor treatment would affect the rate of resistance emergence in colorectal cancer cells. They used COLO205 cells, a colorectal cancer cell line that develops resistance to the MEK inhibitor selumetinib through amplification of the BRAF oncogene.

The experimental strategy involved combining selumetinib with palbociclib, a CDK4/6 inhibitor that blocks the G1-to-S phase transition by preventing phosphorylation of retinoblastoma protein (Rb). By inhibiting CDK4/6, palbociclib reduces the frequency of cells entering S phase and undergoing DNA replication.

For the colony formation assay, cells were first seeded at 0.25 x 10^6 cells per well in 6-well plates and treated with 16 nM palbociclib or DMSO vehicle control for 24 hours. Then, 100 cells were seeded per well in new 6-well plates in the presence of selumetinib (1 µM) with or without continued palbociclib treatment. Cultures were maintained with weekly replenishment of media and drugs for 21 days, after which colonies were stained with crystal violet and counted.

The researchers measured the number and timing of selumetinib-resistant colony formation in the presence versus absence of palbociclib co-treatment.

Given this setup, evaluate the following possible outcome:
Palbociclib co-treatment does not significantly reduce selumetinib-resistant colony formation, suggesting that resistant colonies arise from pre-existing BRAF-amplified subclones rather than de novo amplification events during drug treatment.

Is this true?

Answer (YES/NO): NO